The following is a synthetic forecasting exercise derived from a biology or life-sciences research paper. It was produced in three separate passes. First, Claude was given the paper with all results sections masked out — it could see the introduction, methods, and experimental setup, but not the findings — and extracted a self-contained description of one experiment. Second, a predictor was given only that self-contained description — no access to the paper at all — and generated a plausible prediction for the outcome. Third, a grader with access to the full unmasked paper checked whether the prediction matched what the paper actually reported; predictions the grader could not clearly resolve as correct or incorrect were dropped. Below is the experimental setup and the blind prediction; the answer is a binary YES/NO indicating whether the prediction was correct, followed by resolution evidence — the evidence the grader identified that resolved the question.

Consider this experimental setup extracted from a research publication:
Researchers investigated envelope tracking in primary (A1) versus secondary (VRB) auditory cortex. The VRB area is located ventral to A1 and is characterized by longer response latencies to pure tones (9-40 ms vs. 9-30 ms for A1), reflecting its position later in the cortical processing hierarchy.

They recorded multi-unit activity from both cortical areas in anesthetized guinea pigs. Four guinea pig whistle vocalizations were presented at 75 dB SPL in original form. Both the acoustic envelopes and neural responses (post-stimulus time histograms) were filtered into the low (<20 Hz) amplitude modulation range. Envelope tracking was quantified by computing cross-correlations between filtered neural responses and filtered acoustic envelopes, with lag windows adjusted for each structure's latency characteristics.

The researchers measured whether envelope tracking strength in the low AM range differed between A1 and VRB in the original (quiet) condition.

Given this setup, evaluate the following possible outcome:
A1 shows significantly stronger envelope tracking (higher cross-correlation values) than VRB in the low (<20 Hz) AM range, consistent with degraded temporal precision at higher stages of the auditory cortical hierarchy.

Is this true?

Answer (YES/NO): NO